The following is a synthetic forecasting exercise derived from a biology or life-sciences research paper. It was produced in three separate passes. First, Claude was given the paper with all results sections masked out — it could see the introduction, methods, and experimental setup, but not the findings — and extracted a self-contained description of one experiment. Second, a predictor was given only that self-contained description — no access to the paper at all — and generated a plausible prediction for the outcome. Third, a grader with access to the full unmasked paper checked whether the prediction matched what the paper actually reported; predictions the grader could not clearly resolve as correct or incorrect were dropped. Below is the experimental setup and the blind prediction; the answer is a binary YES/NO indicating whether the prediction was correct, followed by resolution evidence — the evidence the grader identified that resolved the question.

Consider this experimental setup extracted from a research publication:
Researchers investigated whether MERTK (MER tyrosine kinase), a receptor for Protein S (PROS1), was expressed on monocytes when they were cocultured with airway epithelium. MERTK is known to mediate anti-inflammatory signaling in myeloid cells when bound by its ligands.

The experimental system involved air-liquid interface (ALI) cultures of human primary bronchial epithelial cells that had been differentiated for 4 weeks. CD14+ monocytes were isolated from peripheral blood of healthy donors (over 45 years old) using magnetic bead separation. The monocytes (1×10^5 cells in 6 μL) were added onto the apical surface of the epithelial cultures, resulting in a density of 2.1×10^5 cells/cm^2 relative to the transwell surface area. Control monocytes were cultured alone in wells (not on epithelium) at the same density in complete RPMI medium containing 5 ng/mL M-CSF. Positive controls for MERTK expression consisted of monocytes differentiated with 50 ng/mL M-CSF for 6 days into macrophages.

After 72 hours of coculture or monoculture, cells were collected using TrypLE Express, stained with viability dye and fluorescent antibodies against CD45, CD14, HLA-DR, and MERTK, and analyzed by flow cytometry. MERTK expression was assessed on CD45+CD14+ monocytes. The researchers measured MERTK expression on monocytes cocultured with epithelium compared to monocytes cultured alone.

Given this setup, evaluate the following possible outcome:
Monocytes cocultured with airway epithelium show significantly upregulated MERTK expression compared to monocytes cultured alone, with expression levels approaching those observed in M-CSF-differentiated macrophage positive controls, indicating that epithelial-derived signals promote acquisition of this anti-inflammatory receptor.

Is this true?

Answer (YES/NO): NO